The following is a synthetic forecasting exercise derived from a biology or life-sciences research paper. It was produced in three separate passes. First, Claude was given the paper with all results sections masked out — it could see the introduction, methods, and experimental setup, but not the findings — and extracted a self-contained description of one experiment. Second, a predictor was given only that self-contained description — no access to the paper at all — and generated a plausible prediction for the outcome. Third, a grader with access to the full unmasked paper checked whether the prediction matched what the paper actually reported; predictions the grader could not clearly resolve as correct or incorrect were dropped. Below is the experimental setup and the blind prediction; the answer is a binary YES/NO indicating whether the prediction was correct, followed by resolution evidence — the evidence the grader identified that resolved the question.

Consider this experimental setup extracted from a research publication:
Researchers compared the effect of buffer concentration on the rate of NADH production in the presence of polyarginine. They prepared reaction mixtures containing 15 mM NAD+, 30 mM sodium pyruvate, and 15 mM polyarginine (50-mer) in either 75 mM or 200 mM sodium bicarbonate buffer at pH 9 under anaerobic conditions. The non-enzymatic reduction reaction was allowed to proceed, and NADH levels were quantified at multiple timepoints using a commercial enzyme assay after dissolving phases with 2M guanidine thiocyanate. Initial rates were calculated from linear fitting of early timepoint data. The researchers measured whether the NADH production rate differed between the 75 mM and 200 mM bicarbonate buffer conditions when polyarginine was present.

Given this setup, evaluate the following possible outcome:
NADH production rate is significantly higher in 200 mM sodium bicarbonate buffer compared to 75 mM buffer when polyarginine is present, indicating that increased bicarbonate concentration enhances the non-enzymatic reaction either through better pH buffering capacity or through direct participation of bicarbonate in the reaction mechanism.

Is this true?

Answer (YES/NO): NO